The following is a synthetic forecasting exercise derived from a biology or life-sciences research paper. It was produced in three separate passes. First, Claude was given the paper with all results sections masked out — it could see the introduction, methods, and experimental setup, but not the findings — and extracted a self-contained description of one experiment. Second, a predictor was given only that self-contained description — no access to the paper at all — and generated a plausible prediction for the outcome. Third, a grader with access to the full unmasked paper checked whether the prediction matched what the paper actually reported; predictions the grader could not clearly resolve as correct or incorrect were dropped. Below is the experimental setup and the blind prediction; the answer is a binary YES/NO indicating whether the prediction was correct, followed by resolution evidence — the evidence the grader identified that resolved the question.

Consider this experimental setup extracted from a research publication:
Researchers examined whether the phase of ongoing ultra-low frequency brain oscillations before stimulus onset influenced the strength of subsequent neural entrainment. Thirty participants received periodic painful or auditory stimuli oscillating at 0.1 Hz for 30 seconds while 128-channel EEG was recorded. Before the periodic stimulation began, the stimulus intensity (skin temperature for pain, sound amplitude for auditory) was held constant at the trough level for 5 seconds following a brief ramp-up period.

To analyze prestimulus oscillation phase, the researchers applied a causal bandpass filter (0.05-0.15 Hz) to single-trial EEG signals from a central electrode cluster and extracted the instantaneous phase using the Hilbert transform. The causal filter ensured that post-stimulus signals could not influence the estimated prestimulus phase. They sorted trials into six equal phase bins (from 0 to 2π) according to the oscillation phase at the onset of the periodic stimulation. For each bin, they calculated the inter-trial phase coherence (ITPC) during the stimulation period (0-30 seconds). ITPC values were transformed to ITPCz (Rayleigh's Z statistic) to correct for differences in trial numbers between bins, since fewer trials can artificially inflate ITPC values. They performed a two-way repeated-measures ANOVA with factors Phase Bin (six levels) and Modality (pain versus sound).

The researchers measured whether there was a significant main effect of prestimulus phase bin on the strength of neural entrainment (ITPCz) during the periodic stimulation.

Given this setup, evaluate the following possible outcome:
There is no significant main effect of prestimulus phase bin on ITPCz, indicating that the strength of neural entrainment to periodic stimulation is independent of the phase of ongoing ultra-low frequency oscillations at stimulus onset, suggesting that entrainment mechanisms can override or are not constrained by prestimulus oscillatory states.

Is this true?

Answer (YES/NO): NO